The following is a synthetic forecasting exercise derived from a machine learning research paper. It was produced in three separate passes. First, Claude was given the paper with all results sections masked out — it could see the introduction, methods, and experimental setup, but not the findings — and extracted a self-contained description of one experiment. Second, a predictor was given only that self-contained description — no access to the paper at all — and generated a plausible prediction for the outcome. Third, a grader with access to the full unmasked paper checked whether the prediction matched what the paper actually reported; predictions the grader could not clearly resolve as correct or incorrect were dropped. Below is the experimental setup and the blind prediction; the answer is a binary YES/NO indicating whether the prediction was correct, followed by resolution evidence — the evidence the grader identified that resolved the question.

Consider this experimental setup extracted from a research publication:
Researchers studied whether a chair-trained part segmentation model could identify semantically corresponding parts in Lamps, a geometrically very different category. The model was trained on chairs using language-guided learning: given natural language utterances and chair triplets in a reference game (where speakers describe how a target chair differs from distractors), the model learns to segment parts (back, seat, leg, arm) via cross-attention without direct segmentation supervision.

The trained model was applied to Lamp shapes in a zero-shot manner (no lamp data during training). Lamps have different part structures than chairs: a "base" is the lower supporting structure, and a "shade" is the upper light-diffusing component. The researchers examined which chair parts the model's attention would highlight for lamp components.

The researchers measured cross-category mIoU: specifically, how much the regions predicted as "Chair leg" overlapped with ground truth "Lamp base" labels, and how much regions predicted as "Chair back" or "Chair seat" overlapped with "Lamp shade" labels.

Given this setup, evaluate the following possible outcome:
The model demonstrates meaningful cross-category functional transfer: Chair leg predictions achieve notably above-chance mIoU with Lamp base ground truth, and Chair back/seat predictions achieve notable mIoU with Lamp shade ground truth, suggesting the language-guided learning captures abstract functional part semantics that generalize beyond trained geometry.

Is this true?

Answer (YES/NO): YES